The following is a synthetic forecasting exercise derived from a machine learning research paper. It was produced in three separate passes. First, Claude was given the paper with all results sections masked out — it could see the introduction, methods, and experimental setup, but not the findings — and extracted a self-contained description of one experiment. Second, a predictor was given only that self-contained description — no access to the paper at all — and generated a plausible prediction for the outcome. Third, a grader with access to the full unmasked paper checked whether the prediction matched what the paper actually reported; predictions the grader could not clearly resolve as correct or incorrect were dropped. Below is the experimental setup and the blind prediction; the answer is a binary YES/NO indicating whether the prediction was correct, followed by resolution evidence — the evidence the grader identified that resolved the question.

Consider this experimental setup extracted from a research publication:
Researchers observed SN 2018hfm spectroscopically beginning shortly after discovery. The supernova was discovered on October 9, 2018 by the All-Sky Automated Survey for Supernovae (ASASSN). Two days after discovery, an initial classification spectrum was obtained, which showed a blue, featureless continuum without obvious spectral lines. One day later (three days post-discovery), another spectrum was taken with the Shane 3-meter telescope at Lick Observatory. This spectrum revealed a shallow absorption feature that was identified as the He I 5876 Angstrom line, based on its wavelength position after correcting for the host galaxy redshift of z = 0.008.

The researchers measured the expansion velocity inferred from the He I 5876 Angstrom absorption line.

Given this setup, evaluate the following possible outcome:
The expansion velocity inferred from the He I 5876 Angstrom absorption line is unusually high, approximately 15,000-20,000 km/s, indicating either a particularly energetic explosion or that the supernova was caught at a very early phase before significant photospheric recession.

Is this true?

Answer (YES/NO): NO